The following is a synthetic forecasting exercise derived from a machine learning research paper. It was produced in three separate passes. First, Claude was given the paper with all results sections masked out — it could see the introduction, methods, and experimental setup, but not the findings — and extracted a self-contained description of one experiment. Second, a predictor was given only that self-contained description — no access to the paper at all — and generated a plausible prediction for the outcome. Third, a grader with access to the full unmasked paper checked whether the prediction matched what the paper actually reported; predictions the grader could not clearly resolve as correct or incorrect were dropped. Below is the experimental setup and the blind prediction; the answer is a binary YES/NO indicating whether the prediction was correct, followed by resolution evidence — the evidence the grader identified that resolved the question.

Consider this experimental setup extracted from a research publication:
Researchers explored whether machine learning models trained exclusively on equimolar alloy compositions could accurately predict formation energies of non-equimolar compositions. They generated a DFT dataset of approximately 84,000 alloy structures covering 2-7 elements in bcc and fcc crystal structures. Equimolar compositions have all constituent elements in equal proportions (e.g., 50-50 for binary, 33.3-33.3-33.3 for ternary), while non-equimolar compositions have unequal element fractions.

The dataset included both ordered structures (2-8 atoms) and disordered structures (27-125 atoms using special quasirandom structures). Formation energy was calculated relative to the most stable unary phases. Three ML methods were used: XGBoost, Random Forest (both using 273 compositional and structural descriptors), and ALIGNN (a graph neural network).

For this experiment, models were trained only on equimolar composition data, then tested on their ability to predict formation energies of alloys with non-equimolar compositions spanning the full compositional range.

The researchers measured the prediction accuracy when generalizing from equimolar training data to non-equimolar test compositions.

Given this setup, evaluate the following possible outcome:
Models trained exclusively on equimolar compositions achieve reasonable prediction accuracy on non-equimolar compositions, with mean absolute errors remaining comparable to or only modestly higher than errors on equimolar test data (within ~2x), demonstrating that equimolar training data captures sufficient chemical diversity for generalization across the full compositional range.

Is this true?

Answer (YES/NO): NO